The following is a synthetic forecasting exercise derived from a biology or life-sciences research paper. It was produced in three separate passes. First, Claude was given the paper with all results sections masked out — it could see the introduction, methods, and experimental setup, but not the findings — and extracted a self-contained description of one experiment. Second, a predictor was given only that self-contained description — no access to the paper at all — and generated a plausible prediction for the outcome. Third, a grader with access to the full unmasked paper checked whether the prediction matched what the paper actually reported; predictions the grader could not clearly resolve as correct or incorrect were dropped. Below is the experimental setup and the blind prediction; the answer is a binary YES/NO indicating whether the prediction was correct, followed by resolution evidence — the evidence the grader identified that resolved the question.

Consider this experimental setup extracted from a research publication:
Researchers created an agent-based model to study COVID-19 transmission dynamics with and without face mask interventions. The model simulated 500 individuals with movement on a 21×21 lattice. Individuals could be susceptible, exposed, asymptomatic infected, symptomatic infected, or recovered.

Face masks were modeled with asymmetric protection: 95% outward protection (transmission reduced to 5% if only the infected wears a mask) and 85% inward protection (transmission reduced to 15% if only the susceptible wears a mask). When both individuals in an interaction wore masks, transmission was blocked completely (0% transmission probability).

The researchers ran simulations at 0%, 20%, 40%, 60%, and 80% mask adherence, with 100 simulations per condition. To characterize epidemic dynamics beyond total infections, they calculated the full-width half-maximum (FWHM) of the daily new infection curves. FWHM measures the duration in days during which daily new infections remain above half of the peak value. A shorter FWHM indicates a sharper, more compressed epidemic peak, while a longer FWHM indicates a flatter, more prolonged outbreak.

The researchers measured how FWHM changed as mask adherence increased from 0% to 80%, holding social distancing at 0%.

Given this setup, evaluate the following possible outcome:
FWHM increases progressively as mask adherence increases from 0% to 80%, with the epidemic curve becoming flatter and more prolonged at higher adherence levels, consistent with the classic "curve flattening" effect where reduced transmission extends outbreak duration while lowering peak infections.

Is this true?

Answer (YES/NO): YES